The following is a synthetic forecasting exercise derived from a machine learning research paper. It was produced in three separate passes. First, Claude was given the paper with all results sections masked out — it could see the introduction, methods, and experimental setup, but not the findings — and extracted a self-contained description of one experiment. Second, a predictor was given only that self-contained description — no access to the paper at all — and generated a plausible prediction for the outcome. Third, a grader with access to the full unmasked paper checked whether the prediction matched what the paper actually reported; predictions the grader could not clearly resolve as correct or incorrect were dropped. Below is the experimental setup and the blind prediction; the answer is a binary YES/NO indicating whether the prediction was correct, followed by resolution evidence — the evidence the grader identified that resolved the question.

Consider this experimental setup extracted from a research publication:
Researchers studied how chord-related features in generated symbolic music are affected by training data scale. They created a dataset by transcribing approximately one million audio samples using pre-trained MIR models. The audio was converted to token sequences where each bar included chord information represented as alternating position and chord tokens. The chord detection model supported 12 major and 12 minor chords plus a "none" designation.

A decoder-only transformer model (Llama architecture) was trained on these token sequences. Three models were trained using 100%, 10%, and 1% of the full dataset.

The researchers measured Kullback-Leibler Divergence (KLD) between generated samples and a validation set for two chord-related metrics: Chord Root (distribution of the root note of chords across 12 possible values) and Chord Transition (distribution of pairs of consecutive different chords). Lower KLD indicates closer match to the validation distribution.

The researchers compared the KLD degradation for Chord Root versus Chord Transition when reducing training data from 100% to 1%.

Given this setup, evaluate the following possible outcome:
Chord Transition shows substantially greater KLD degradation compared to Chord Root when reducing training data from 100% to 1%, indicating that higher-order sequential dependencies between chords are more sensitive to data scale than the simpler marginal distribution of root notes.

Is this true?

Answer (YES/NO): YES